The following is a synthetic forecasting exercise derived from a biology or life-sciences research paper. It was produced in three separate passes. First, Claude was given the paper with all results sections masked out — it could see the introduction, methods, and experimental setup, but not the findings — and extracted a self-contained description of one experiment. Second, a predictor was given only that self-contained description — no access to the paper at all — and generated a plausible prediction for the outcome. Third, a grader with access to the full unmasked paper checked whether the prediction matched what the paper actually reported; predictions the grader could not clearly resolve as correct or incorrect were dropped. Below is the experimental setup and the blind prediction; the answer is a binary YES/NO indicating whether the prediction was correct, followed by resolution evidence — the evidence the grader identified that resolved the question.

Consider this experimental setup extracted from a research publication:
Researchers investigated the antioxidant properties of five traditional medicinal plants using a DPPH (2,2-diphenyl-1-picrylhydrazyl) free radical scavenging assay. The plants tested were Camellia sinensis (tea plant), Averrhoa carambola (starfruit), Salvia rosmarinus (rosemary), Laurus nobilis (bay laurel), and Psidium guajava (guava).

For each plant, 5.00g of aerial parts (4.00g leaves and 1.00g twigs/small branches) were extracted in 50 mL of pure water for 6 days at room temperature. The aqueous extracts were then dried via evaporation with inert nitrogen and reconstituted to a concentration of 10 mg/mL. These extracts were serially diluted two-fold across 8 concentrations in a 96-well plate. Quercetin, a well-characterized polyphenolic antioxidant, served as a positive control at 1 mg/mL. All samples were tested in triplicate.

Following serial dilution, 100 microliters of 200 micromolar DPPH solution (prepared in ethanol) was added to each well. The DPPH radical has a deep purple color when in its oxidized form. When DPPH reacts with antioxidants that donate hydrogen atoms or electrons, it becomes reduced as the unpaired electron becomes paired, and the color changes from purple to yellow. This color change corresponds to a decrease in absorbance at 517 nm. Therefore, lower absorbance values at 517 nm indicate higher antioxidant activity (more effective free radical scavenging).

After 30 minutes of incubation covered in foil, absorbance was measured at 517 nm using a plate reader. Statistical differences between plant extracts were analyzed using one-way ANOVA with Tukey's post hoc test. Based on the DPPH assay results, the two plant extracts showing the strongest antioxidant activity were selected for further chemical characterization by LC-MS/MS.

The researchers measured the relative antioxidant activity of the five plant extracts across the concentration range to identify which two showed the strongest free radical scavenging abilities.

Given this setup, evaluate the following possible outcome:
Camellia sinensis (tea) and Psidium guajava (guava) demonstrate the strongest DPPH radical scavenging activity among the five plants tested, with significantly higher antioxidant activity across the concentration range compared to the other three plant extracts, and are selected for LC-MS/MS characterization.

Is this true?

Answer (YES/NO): NO